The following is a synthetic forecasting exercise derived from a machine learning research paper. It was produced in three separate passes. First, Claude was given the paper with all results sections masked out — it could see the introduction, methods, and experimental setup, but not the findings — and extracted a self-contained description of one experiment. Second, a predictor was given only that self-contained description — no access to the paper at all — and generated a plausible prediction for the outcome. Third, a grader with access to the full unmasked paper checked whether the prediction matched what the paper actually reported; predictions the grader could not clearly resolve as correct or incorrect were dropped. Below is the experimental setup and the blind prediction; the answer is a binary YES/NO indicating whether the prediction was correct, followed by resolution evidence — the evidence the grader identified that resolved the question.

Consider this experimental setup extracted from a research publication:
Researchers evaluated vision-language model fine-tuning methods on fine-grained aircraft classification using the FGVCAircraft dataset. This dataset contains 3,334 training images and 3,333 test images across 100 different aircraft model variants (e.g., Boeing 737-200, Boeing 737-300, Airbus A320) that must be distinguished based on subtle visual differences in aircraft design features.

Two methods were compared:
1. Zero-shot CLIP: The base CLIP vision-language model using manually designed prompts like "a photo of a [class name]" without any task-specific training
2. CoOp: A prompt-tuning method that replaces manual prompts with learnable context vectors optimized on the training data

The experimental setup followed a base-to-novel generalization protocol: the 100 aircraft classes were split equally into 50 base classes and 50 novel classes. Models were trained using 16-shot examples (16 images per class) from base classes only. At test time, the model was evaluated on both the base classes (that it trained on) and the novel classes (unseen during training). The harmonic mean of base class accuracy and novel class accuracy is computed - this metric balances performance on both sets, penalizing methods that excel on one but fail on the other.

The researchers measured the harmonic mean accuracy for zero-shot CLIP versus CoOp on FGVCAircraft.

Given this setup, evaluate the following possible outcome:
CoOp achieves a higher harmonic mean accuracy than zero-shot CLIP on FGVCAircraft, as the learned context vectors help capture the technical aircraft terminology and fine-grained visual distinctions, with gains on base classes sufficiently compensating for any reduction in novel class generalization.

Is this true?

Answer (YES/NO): NO